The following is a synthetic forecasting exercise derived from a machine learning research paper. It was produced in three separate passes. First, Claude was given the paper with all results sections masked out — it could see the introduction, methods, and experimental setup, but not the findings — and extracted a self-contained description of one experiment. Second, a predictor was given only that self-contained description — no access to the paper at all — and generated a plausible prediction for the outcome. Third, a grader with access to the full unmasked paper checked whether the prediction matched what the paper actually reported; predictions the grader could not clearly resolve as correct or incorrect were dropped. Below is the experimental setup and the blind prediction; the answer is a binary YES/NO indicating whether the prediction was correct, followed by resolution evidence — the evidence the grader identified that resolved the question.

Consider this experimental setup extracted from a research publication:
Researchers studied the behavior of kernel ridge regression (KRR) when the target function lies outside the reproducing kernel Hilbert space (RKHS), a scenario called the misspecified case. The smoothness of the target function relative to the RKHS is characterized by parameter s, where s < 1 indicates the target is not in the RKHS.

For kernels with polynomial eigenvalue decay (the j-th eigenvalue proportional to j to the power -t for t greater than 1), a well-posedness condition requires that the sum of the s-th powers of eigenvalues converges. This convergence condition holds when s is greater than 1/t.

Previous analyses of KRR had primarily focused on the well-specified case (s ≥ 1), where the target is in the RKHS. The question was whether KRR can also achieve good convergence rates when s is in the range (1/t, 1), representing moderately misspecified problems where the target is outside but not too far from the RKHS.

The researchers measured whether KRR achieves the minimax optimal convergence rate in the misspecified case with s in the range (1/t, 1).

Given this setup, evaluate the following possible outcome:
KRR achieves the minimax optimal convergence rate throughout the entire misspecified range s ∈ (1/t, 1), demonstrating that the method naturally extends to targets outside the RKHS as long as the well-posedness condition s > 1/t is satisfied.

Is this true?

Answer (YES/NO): YES